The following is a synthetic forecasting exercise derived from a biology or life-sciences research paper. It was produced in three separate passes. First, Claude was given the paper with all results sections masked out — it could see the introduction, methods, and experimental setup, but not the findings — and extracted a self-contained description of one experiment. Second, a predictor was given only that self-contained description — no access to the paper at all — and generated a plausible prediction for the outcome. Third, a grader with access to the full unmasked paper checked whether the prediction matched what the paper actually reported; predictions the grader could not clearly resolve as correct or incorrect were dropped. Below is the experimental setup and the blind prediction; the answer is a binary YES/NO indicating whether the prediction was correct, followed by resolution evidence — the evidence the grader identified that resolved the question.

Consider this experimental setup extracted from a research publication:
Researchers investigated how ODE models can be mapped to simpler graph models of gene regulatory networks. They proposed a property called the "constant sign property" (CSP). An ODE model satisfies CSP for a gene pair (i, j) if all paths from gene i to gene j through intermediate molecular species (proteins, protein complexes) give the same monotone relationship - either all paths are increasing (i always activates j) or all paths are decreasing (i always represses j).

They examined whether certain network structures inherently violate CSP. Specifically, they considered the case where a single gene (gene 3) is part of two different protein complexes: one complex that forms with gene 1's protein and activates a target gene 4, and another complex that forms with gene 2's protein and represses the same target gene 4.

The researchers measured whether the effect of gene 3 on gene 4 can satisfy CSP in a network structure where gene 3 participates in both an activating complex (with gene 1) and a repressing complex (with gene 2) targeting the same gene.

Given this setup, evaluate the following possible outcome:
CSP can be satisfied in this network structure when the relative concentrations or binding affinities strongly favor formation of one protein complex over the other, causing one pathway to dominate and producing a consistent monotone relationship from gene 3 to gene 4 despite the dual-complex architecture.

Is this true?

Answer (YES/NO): NO